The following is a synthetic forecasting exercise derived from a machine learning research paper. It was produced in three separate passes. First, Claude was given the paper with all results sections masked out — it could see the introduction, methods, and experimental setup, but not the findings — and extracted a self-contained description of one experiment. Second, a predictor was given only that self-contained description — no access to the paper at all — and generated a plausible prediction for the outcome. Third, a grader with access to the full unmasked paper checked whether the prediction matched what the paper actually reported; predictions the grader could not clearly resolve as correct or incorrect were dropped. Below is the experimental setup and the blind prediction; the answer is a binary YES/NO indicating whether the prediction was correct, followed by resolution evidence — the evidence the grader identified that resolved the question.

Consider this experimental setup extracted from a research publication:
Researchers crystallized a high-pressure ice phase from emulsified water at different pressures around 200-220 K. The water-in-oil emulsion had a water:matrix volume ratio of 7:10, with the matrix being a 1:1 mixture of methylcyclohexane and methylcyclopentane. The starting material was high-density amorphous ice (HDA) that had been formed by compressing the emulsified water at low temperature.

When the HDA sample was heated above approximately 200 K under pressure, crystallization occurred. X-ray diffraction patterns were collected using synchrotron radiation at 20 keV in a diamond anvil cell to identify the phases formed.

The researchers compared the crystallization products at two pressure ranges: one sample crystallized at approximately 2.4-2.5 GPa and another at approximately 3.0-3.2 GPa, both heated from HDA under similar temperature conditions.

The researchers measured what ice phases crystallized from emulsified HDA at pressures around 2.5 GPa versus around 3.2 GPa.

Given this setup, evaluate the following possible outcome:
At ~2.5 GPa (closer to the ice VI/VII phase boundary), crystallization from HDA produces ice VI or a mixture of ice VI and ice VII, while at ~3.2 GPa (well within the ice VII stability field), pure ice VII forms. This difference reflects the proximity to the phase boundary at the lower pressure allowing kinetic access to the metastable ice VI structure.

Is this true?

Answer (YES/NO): NO